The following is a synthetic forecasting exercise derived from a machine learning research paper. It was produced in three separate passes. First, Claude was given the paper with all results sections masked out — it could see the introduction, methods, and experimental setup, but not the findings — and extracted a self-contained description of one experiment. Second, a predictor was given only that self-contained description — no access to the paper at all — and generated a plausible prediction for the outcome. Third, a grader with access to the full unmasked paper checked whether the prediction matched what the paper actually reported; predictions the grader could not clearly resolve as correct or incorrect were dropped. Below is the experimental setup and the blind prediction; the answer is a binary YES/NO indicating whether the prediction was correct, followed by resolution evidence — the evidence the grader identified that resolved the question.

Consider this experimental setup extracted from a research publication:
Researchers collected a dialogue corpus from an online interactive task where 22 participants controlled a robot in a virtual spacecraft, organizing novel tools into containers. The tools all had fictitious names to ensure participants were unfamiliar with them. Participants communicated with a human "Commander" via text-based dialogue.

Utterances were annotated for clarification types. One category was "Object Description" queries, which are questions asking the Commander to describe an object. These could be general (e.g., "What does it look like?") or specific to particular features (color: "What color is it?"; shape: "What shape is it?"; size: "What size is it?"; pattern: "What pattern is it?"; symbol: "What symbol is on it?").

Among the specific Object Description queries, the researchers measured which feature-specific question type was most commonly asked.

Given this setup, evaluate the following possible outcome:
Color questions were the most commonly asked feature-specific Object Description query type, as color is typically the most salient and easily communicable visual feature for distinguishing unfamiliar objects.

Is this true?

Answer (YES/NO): YES